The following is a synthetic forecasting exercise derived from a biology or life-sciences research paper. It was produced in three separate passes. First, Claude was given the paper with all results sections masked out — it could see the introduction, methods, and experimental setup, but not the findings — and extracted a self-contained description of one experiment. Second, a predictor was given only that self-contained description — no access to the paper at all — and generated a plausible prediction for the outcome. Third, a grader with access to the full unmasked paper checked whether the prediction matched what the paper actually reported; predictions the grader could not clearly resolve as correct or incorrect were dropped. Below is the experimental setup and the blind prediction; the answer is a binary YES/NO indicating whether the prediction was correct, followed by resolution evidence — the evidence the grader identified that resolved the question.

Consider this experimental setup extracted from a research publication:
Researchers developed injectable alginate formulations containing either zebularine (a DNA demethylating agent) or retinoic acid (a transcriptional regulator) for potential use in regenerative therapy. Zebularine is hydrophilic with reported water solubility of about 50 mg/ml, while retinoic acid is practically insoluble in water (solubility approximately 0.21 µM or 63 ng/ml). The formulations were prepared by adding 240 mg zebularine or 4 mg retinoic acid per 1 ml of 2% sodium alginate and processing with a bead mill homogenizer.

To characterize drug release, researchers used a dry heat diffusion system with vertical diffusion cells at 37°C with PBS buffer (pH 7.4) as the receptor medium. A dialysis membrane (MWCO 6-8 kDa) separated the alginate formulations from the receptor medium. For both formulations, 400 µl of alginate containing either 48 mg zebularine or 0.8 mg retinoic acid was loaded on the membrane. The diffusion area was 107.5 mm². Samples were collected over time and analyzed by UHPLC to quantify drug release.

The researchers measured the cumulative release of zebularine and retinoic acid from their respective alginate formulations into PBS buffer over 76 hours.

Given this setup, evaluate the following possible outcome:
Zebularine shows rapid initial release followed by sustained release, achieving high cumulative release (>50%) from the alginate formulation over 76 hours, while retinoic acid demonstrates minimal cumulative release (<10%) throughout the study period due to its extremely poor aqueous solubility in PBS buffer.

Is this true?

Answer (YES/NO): YES